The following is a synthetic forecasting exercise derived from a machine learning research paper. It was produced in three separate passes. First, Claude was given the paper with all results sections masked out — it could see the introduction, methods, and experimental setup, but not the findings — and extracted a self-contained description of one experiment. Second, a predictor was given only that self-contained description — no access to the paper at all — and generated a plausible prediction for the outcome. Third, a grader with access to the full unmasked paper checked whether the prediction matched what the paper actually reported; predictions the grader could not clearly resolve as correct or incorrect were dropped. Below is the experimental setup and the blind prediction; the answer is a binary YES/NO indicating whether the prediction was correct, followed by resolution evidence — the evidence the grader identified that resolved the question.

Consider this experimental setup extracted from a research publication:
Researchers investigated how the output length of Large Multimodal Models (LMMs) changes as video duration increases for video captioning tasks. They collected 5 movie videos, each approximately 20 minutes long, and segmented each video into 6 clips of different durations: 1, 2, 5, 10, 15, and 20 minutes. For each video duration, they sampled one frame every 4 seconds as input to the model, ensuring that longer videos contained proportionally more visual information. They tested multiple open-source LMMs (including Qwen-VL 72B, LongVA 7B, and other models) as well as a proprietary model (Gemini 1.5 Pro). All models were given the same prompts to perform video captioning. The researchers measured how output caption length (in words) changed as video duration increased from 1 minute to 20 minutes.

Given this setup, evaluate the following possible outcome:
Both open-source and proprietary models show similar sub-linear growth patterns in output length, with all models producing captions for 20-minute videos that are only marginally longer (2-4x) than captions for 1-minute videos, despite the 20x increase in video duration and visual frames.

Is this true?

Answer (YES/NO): NO